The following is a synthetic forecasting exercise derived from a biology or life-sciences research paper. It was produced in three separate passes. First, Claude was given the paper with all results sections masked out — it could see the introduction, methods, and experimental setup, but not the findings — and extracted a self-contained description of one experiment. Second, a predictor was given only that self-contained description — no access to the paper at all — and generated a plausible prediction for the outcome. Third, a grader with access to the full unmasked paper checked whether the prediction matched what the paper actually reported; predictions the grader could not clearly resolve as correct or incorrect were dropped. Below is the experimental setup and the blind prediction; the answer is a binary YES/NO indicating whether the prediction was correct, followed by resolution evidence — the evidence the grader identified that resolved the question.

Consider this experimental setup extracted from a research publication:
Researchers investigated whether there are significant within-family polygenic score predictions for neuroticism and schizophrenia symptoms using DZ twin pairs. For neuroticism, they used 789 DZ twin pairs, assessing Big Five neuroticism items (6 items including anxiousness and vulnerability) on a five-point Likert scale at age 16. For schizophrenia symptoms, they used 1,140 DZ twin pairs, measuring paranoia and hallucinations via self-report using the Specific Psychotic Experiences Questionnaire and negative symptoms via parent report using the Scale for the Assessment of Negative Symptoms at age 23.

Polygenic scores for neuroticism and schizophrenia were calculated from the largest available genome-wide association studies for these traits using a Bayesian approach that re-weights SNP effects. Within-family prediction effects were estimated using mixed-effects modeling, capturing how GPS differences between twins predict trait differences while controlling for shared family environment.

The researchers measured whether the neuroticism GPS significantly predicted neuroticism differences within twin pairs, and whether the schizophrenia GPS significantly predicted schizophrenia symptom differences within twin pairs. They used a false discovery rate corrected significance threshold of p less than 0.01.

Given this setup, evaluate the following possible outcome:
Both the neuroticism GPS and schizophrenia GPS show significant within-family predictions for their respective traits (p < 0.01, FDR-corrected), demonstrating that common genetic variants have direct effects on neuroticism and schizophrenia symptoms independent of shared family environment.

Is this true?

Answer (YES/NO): NO